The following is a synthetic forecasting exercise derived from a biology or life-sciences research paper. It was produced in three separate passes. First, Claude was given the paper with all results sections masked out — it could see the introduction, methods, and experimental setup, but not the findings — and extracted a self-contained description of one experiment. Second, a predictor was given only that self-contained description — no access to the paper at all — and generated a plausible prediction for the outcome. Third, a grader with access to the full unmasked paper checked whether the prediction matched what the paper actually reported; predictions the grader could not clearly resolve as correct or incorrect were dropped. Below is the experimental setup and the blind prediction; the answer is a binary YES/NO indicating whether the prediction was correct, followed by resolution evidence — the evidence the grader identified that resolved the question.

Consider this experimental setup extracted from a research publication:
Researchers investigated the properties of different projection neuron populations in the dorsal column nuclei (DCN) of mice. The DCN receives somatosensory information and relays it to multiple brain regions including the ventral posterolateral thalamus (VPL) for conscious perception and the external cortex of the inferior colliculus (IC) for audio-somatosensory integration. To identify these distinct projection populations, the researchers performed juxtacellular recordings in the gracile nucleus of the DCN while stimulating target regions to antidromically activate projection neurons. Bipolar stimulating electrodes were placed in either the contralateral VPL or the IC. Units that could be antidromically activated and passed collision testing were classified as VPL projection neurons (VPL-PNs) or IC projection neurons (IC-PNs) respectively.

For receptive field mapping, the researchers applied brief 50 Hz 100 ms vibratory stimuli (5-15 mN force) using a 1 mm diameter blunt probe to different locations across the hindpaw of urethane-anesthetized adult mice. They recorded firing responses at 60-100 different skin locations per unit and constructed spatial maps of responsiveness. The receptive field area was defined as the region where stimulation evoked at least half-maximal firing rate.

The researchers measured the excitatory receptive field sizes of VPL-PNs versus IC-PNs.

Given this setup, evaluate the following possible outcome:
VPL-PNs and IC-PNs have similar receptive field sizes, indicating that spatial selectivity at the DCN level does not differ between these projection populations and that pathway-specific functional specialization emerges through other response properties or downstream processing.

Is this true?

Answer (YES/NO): NO